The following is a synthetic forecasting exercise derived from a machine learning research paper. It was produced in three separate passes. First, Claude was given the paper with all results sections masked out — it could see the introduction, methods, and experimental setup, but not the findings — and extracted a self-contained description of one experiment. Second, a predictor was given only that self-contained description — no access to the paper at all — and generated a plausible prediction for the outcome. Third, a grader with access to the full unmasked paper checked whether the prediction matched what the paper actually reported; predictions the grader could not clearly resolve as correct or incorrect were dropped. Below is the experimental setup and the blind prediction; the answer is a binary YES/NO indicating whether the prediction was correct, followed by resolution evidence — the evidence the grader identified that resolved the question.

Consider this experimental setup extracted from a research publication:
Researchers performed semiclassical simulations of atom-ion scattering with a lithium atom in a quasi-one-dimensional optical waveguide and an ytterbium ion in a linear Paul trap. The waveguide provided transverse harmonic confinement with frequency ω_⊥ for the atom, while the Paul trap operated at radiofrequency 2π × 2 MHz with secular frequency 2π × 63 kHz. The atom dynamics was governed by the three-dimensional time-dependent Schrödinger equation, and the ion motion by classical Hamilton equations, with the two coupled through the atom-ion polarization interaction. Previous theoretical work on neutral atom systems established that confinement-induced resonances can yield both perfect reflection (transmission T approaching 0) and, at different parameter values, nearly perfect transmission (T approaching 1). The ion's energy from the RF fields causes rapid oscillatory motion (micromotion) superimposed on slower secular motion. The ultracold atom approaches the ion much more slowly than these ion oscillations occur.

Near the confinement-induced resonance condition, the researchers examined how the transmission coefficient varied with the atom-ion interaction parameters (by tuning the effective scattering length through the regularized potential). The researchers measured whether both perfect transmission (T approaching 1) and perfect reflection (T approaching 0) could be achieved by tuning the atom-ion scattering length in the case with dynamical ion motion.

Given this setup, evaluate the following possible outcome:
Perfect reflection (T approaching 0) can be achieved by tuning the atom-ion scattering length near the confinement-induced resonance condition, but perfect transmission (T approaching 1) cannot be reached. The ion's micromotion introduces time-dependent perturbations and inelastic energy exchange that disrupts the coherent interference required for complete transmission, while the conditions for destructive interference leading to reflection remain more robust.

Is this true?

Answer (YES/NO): NO